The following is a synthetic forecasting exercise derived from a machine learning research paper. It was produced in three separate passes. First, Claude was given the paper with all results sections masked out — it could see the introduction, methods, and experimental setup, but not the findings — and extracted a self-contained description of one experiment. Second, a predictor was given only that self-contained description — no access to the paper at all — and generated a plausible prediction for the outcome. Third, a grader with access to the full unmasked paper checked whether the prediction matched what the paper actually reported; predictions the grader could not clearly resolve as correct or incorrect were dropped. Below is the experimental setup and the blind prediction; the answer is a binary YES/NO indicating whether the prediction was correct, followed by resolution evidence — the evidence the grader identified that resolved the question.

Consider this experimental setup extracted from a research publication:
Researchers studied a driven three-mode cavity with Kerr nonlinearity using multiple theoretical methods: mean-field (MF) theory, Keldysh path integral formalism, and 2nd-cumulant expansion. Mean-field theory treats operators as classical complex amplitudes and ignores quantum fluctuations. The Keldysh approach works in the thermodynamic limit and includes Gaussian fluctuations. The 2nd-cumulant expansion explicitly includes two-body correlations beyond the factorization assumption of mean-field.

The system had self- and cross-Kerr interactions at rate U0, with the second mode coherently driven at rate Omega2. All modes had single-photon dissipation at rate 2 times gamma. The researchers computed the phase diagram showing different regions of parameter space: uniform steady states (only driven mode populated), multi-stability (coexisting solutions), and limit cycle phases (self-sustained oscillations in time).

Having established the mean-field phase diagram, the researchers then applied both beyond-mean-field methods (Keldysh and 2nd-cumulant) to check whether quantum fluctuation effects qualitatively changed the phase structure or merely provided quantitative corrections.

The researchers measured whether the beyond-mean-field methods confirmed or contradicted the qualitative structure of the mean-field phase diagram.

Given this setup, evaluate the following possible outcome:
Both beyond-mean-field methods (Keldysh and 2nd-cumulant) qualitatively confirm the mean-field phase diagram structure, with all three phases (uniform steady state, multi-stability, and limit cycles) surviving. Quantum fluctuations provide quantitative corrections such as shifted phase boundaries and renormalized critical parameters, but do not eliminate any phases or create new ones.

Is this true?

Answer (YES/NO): NO